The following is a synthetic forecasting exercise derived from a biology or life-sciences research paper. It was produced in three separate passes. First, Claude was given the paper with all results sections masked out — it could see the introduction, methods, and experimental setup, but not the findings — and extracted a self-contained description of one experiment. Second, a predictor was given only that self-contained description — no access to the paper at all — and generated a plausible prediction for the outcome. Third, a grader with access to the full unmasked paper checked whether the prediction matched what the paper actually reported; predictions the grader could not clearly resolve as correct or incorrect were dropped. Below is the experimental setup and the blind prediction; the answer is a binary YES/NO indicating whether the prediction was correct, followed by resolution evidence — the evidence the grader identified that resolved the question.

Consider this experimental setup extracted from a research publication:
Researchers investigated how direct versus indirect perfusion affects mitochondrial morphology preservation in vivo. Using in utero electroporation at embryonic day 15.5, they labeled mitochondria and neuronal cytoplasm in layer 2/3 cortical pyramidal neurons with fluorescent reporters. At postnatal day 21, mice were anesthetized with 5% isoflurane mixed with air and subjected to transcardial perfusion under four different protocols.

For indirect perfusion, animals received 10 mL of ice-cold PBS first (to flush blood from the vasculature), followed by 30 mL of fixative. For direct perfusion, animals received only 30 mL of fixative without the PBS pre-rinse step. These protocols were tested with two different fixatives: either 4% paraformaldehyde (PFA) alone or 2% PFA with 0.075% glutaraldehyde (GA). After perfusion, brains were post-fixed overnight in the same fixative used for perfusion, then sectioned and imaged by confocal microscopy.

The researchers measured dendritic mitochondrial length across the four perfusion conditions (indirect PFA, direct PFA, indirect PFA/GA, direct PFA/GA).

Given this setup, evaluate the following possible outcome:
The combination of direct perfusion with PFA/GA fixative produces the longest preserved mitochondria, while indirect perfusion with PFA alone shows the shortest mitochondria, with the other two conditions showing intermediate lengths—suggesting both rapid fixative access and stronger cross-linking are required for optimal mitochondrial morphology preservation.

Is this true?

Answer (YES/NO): NO